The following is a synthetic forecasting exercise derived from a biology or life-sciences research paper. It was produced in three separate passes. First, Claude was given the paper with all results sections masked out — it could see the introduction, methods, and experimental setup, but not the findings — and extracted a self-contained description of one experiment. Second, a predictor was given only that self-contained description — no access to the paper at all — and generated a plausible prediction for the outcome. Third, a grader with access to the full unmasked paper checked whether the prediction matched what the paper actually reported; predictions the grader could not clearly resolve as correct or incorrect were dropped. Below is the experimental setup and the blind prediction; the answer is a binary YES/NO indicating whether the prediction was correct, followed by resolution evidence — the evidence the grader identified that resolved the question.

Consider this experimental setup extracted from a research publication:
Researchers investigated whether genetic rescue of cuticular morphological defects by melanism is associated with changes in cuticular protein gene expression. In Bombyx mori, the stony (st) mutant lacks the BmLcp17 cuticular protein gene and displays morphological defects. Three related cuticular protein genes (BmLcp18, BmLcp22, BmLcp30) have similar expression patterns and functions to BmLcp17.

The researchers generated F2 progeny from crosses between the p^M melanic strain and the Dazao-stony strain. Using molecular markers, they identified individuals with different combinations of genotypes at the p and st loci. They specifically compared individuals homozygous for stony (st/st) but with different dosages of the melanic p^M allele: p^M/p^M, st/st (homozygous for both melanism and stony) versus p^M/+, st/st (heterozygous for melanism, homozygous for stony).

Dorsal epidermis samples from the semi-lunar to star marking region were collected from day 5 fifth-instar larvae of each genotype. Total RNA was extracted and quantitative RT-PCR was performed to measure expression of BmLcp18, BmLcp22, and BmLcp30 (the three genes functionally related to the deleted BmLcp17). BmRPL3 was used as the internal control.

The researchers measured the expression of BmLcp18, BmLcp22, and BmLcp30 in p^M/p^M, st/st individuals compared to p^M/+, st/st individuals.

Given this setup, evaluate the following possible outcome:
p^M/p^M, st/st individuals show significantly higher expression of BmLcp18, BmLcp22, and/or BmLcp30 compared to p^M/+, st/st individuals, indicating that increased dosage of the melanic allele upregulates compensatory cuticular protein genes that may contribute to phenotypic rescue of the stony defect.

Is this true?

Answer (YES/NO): YES